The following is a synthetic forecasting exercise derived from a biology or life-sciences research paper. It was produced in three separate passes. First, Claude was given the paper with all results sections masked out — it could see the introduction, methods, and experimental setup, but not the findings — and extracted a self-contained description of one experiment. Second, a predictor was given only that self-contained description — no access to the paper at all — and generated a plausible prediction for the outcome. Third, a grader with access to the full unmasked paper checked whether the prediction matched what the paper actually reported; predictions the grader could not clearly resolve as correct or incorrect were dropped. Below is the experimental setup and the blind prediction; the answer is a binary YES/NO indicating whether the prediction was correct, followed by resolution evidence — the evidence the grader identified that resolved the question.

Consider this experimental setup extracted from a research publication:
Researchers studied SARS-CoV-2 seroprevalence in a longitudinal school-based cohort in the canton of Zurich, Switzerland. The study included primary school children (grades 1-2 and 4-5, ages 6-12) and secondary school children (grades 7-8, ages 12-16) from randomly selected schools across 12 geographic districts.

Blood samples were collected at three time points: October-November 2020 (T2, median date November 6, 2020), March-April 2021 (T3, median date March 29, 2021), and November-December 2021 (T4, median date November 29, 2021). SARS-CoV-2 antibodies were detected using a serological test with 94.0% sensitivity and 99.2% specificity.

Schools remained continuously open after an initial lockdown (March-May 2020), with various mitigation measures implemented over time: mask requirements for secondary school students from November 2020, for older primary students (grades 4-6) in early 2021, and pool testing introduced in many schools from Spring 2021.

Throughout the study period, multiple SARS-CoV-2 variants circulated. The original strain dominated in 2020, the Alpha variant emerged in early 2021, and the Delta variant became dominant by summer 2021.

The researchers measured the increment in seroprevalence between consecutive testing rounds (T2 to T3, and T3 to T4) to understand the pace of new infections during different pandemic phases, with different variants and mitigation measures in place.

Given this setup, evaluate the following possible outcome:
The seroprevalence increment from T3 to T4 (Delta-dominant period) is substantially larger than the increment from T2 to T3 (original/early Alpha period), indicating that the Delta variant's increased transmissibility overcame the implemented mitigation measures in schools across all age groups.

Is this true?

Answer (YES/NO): NO